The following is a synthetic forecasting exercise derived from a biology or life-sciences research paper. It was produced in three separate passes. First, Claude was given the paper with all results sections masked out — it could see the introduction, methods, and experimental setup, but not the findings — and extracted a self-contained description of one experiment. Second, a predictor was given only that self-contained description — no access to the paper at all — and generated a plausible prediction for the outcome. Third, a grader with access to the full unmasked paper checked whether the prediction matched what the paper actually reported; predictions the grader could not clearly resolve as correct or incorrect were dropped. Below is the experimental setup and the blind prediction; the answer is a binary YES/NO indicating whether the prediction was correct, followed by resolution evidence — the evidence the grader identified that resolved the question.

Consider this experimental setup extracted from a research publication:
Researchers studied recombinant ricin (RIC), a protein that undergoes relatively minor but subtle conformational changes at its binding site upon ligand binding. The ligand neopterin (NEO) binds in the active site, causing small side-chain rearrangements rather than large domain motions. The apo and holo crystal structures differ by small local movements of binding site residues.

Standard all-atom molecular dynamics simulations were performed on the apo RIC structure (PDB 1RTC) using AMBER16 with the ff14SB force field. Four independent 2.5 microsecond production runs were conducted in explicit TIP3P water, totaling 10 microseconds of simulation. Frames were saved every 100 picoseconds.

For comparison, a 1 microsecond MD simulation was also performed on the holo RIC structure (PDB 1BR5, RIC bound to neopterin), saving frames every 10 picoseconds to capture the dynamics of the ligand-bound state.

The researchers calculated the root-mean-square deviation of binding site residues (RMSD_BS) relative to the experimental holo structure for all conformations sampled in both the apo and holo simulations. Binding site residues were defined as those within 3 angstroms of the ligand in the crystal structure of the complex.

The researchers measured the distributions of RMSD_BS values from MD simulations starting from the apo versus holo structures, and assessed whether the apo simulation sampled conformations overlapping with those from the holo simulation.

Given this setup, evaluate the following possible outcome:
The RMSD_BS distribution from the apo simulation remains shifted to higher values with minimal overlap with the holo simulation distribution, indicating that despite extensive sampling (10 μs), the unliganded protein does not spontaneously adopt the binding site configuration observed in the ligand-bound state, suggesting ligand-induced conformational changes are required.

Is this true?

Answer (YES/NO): NO